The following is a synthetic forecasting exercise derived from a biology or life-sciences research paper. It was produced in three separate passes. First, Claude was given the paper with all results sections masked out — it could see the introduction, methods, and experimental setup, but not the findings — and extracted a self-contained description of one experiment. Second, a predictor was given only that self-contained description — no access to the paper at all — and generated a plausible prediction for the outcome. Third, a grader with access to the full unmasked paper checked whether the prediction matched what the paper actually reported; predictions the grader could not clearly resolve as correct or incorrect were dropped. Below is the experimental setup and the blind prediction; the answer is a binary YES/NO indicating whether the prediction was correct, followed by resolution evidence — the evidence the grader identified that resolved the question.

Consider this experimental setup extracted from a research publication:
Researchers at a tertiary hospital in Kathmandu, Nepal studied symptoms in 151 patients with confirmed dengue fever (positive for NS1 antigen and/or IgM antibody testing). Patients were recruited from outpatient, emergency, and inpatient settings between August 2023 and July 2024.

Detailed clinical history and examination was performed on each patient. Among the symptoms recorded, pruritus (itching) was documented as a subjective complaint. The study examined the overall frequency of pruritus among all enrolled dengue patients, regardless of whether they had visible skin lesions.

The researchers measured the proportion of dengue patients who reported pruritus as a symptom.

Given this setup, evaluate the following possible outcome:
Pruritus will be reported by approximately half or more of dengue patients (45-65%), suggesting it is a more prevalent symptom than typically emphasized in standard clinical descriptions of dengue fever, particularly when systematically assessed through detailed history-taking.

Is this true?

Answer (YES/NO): NO